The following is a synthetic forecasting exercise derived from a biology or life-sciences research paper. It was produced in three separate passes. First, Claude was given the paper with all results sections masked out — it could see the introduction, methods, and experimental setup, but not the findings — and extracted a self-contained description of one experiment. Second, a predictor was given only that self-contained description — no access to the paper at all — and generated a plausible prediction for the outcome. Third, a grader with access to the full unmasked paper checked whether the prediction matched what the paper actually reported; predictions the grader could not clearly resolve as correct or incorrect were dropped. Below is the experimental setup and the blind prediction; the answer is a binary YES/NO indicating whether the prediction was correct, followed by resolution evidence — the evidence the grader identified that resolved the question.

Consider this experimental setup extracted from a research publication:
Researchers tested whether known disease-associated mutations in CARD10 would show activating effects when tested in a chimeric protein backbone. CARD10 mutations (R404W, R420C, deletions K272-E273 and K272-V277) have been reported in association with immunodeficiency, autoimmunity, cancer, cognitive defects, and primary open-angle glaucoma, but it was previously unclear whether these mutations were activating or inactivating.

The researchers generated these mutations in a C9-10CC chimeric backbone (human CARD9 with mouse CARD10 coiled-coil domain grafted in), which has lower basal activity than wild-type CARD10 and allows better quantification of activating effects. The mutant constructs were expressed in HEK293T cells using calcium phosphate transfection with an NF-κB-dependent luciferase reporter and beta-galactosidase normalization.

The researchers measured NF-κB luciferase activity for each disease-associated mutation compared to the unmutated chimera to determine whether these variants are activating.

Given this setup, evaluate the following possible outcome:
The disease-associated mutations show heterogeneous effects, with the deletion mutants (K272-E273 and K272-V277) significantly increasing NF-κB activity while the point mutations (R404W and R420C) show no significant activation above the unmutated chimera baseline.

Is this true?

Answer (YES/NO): NO